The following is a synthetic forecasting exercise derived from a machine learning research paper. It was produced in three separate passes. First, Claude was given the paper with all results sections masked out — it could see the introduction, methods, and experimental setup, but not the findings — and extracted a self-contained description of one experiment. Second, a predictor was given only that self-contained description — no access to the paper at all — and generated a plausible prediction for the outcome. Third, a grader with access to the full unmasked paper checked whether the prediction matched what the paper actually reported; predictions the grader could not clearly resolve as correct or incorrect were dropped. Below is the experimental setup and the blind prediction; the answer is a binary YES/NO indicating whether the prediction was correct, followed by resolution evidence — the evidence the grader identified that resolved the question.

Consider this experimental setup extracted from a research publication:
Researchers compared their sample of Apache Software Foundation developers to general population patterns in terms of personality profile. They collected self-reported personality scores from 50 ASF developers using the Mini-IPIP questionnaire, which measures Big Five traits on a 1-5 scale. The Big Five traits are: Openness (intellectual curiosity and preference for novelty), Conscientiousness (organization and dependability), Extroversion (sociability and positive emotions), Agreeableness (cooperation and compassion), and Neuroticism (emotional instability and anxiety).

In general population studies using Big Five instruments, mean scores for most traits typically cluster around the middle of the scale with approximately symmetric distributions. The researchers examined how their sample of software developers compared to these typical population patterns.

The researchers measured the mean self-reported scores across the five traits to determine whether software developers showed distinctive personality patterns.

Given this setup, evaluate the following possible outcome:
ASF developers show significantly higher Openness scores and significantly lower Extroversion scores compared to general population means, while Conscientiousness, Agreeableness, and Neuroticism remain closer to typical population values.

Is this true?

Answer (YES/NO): NO